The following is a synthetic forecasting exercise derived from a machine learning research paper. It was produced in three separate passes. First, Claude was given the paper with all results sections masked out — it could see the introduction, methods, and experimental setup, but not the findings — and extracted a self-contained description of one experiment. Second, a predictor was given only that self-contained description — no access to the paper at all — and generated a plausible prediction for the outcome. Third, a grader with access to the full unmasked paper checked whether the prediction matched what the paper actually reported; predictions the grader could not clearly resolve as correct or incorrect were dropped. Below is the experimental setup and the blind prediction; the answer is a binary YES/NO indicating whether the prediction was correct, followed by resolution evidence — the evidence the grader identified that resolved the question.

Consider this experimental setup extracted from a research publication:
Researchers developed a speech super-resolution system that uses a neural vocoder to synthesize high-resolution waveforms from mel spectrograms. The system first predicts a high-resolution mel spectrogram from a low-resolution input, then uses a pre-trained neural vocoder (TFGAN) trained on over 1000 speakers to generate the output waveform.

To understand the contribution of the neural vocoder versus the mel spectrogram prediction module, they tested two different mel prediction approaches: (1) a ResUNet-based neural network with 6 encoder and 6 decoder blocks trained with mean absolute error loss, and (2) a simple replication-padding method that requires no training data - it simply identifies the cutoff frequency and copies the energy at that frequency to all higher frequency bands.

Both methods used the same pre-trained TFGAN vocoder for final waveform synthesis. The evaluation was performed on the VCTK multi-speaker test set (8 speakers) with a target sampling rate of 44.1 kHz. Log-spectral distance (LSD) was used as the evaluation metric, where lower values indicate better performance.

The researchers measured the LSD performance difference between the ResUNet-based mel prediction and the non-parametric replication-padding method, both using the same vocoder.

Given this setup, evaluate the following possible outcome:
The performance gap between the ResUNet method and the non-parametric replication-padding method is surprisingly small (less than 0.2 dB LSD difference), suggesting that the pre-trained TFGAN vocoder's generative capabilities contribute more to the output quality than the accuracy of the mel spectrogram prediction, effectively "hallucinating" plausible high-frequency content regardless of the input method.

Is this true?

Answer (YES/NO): NO